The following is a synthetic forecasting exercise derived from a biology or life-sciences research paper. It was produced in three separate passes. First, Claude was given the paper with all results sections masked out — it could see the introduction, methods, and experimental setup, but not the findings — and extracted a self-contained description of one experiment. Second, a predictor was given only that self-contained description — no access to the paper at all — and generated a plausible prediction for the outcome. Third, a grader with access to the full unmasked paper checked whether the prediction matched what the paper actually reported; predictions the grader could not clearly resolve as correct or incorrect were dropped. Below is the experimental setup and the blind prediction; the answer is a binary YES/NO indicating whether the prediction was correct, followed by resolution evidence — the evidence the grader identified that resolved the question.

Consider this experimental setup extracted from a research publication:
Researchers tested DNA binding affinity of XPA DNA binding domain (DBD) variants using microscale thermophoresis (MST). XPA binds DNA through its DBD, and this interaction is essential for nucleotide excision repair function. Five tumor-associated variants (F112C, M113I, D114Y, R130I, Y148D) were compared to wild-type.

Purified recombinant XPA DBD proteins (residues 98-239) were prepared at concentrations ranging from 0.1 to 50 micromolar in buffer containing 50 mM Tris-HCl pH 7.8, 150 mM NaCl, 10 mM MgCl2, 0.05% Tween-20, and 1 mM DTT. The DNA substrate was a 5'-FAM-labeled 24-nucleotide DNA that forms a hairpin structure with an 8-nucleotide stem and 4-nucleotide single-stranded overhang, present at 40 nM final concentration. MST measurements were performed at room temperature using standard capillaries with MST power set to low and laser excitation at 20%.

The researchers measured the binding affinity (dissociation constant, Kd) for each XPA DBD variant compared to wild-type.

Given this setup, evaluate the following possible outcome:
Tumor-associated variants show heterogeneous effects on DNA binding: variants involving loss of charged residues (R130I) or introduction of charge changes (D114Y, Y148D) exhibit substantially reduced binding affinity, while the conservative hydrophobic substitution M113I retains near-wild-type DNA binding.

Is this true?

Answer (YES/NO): NO